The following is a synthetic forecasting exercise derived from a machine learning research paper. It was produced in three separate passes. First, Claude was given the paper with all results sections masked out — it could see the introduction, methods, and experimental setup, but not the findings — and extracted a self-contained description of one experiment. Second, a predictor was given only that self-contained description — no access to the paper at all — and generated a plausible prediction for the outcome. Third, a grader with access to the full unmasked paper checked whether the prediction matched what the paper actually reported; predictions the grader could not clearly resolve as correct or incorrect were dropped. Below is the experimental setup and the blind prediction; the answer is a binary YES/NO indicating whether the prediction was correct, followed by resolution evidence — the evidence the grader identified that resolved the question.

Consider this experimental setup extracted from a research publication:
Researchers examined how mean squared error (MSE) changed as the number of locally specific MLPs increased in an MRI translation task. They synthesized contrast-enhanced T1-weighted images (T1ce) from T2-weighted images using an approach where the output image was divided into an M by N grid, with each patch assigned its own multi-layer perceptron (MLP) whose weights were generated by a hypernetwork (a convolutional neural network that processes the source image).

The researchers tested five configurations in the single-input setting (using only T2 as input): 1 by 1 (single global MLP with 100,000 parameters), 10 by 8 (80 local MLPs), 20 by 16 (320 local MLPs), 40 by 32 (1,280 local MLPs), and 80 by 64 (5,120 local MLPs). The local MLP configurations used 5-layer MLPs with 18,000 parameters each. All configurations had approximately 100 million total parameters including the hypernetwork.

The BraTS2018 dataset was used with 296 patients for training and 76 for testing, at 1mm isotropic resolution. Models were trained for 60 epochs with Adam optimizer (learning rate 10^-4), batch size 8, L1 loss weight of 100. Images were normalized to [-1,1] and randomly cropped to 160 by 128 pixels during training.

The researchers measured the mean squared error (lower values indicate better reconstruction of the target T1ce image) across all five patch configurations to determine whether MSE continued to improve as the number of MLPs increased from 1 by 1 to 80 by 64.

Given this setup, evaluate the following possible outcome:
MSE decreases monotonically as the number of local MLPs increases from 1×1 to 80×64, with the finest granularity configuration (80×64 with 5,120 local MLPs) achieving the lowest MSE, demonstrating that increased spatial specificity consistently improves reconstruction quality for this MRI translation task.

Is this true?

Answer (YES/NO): YES